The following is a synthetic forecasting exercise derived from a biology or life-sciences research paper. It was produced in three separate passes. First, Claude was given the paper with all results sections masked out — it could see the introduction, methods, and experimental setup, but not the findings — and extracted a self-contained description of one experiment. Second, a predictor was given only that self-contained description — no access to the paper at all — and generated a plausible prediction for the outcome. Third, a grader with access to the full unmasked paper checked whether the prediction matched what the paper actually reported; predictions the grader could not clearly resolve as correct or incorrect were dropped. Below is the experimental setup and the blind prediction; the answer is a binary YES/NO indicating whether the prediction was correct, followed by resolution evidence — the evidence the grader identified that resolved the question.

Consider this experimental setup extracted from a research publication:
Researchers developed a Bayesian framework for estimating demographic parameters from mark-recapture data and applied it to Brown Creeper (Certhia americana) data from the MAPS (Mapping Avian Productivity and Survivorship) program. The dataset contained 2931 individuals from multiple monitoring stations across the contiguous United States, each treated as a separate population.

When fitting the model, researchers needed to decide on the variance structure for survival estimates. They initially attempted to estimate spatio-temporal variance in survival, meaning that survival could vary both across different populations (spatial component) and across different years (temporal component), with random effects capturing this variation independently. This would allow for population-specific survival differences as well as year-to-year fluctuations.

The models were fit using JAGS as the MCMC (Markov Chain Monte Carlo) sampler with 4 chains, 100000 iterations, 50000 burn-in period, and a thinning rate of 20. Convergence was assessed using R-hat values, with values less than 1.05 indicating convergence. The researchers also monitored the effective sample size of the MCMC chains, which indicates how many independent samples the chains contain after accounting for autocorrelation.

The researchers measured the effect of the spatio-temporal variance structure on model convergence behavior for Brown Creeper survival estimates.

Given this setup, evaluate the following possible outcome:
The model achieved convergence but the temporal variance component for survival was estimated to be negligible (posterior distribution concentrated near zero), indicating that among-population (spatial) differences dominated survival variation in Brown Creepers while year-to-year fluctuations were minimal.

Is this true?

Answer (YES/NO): NO